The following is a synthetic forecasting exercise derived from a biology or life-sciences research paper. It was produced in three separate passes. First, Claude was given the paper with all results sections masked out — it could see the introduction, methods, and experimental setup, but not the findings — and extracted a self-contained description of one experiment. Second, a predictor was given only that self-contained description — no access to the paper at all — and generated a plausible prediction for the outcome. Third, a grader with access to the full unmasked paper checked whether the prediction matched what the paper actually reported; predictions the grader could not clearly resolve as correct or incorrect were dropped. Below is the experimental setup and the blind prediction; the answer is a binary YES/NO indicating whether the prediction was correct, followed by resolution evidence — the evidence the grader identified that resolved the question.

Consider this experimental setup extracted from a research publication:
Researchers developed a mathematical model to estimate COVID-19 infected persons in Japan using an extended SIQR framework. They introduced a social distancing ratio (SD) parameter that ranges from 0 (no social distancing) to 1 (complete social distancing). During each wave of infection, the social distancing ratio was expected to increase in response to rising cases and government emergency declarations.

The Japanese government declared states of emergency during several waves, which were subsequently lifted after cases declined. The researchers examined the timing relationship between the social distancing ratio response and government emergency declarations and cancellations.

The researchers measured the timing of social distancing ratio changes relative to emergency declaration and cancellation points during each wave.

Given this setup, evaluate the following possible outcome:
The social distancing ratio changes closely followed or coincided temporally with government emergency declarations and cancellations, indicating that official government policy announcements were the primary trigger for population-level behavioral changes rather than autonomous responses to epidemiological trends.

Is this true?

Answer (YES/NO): NO